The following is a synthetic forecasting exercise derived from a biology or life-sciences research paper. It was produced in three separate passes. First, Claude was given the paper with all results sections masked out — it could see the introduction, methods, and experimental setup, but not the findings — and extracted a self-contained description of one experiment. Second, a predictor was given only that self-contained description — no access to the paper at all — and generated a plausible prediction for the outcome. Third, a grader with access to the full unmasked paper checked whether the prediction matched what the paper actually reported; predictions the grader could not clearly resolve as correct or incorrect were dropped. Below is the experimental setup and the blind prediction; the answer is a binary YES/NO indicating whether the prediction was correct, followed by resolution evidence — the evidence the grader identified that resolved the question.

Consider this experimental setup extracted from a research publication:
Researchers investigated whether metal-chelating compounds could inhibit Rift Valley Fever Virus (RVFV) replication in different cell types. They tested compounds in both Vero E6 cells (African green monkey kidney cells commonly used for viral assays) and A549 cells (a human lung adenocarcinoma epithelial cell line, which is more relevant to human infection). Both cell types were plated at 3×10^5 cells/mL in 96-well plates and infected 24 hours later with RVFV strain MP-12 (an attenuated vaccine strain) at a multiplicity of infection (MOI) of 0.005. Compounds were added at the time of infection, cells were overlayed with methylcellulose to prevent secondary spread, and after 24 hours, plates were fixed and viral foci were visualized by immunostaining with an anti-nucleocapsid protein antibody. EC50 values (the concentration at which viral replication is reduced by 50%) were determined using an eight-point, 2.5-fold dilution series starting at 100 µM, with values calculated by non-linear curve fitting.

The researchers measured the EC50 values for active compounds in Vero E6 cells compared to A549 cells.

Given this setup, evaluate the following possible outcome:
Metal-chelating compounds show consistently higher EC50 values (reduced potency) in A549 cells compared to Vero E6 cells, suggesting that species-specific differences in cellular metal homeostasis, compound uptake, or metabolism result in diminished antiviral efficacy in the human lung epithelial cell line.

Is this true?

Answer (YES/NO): YES